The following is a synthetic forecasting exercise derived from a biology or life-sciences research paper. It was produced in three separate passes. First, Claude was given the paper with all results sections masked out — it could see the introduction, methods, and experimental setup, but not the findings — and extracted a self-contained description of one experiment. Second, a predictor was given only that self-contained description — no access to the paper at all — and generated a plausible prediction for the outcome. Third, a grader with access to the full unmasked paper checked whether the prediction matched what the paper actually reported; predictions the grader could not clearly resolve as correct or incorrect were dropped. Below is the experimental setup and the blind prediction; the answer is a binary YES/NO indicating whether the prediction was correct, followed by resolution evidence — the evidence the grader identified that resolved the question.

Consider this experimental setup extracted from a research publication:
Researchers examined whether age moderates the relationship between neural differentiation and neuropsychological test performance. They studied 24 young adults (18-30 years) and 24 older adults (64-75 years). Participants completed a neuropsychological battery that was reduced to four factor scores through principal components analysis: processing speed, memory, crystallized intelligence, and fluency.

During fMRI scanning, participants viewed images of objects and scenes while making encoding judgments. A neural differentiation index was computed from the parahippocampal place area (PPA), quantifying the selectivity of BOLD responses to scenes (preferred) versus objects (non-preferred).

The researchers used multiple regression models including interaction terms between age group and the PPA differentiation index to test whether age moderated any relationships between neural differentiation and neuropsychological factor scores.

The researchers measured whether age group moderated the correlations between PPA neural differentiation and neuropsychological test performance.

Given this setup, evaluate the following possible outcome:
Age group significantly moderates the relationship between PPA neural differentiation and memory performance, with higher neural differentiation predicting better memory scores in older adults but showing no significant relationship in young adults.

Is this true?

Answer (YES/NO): NO